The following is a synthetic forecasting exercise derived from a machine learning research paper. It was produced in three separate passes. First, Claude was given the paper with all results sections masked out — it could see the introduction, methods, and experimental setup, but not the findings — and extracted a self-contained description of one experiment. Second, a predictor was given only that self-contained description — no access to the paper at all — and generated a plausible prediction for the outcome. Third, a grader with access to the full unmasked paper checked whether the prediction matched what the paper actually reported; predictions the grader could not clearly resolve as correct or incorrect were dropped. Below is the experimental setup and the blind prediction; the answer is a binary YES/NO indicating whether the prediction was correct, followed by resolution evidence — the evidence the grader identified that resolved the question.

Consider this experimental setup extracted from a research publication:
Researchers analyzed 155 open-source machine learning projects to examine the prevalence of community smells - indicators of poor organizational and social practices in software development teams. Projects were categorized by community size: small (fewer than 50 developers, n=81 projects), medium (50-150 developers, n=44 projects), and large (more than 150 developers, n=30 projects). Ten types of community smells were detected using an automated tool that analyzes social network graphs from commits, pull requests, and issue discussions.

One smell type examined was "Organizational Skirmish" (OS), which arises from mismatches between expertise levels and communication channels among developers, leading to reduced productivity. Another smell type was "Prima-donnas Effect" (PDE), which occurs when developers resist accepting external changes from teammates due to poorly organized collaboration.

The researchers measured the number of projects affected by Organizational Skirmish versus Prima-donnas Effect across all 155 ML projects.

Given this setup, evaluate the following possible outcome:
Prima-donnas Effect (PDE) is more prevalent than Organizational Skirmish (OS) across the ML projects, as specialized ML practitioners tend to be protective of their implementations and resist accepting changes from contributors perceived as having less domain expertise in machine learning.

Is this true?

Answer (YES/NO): YES